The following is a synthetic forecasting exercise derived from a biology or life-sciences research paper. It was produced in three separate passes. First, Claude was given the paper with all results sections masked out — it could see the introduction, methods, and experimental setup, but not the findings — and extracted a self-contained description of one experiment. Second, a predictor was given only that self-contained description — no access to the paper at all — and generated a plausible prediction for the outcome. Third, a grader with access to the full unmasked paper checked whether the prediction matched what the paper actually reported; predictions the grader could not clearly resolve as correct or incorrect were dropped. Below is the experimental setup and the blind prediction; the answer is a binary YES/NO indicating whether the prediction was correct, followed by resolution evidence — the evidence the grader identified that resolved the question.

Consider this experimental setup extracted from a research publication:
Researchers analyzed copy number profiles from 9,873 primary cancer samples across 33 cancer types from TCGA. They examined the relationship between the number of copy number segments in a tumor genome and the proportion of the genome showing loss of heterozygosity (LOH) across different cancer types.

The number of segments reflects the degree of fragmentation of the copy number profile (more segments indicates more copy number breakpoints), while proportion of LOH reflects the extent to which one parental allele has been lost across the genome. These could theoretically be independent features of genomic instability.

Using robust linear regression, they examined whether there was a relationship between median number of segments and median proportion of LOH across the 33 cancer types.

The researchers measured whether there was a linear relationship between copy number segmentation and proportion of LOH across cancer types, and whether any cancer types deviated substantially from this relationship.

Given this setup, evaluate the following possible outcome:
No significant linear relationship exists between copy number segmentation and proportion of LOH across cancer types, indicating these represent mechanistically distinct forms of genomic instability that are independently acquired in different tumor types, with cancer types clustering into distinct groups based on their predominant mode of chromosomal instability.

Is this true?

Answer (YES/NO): NO